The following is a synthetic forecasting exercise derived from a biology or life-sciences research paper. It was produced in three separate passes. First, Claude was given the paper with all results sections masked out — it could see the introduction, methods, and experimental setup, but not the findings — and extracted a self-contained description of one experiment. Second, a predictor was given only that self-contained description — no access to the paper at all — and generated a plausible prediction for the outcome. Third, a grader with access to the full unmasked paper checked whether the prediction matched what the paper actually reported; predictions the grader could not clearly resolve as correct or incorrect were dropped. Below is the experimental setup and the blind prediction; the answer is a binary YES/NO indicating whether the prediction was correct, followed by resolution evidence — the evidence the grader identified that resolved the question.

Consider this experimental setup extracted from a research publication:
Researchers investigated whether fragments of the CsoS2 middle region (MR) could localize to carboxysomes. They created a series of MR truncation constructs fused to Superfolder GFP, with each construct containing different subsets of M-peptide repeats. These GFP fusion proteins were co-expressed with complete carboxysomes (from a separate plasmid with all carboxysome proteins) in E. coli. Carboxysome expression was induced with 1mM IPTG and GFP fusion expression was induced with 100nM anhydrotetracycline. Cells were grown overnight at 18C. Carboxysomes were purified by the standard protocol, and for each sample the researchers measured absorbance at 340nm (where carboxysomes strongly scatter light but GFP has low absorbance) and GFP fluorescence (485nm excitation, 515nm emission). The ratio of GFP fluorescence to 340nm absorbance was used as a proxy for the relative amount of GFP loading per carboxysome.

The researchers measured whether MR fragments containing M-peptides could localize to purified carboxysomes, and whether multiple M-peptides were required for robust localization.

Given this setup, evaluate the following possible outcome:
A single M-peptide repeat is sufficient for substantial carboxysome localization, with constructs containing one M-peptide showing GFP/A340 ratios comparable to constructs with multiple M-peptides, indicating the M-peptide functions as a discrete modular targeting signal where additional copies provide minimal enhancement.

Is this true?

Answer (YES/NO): NO